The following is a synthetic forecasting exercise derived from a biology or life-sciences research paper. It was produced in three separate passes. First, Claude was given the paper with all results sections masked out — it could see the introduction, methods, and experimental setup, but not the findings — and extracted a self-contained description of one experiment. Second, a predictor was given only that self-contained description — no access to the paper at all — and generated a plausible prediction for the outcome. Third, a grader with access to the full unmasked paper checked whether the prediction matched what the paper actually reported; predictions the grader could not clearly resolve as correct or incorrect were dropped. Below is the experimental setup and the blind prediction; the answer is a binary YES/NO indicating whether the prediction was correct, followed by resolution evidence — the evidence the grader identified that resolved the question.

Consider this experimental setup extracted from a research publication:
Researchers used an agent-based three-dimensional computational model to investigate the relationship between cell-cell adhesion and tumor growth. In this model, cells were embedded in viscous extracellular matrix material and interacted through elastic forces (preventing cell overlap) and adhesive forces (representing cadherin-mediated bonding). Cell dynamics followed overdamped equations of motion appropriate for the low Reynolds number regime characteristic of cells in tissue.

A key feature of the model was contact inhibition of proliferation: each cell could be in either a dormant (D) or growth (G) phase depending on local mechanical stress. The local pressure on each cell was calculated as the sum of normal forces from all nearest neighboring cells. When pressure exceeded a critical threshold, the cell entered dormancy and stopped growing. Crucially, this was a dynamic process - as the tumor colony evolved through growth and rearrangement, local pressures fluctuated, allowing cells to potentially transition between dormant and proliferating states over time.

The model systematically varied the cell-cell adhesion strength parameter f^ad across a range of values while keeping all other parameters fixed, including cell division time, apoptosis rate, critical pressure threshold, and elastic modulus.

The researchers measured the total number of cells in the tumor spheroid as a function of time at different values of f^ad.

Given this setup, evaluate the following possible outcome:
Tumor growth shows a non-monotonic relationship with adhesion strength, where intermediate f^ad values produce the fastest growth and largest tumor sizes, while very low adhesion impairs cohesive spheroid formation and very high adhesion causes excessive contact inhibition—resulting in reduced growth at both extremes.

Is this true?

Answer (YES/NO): NO